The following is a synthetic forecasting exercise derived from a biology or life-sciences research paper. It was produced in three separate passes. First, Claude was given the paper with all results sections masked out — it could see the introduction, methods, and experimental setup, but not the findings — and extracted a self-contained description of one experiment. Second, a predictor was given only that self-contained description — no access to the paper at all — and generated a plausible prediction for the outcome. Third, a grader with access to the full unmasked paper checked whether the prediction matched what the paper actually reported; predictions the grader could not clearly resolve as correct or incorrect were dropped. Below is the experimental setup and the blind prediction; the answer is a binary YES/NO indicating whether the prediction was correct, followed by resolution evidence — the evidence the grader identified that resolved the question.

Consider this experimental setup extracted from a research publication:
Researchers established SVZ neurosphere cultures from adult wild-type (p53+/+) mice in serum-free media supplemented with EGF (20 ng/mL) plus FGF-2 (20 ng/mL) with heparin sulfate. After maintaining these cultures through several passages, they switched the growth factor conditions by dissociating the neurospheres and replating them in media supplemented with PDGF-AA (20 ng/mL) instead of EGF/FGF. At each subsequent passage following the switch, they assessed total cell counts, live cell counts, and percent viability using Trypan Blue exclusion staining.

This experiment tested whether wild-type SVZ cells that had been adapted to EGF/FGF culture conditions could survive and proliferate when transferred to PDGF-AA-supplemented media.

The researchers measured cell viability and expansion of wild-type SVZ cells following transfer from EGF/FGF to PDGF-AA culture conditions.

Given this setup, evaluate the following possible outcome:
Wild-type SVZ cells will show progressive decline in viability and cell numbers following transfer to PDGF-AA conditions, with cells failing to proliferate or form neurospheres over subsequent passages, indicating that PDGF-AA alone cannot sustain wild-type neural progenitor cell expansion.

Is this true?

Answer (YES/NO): YES